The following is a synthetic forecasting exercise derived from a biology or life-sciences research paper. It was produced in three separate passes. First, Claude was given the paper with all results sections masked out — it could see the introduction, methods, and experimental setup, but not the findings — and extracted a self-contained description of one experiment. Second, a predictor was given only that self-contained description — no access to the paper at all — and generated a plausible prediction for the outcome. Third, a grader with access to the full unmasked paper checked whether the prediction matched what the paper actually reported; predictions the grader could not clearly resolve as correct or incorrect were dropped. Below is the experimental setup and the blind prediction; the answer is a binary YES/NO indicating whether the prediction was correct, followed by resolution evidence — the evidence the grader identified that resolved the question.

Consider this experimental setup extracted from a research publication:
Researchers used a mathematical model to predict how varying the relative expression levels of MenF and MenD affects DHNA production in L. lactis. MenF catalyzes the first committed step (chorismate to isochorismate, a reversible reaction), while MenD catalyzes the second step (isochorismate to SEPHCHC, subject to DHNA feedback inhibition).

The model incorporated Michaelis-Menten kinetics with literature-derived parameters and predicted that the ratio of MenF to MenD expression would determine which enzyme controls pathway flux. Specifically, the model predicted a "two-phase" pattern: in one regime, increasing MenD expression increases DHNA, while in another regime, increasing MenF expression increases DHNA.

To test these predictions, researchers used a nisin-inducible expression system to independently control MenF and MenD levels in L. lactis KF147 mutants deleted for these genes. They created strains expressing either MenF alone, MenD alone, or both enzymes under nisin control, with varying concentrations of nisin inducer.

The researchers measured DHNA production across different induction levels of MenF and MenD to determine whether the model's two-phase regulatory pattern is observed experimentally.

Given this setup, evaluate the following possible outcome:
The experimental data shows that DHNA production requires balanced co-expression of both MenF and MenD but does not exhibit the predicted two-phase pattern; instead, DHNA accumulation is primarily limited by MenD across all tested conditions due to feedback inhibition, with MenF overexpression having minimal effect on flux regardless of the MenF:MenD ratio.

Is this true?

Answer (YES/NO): NO